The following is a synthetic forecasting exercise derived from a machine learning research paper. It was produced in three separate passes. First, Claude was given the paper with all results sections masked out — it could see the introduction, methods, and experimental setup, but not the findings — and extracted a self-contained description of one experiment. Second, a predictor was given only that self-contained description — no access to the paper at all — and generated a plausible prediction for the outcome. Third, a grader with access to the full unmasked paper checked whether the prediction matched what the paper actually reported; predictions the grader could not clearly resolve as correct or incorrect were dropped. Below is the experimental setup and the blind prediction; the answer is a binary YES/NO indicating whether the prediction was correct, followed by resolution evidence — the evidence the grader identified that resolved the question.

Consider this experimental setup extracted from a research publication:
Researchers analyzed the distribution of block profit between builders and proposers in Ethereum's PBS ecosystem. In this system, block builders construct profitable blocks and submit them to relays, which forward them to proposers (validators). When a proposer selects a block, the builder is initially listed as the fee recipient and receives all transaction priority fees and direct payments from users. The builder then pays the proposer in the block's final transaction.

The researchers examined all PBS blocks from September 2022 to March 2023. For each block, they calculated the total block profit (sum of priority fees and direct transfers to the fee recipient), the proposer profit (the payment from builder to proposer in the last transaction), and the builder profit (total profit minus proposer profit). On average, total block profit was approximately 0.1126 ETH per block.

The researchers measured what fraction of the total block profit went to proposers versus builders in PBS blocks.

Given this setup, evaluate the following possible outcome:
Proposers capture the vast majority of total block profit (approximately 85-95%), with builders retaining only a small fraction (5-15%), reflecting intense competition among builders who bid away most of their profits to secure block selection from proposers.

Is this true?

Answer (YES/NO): YES